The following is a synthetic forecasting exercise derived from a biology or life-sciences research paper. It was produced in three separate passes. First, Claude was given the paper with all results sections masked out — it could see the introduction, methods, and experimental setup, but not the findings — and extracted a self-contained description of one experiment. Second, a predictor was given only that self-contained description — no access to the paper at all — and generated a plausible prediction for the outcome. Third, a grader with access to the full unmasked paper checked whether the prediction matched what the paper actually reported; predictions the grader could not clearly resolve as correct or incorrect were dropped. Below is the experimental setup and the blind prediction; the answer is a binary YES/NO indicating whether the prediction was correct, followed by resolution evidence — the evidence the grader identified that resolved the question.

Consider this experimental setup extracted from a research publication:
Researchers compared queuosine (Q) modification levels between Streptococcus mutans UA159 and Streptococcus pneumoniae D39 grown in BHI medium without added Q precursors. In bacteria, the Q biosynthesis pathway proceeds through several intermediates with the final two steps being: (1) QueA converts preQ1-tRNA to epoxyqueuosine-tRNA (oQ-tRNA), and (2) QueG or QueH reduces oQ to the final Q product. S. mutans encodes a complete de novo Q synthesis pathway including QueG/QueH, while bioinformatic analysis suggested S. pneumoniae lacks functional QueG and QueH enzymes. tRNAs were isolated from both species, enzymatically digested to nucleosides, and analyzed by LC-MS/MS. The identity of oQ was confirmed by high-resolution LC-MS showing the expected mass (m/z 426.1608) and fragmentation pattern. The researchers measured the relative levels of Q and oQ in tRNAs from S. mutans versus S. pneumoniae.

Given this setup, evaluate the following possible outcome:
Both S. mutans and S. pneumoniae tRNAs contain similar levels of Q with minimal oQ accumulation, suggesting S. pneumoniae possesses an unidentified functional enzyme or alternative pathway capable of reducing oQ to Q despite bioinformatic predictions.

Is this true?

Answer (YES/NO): NO